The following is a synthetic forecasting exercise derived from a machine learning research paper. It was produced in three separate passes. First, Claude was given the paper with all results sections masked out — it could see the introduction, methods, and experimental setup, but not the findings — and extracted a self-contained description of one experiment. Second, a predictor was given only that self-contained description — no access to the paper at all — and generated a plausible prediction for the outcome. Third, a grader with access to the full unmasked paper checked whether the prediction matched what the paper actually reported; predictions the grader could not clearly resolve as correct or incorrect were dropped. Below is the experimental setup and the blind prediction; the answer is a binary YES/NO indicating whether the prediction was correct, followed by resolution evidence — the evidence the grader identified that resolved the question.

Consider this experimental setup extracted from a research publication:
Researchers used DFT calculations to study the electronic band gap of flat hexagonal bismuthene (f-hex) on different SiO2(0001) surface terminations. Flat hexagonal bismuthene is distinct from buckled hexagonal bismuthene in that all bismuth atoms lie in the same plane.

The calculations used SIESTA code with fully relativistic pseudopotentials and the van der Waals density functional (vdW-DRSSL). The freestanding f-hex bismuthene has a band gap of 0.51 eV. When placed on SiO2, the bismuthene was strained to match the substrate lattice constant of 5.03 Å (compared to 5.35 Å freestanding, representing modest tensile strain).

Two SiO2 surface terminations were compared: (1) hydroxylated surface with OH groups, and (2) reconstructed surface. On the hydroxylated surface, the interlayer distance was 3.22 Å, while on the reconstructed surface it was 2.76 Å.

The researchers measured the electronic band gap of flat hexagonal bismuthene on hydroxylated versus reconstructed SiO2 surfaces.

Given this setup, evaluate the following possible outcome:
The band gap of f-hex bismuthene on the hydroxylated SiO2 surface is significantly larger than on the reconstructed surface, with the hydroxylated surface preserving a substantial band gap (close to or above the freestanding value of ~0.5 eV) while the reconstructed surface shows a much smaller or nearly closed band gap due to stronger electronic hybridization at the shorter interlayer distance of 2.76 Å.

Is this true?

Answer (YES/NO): NO